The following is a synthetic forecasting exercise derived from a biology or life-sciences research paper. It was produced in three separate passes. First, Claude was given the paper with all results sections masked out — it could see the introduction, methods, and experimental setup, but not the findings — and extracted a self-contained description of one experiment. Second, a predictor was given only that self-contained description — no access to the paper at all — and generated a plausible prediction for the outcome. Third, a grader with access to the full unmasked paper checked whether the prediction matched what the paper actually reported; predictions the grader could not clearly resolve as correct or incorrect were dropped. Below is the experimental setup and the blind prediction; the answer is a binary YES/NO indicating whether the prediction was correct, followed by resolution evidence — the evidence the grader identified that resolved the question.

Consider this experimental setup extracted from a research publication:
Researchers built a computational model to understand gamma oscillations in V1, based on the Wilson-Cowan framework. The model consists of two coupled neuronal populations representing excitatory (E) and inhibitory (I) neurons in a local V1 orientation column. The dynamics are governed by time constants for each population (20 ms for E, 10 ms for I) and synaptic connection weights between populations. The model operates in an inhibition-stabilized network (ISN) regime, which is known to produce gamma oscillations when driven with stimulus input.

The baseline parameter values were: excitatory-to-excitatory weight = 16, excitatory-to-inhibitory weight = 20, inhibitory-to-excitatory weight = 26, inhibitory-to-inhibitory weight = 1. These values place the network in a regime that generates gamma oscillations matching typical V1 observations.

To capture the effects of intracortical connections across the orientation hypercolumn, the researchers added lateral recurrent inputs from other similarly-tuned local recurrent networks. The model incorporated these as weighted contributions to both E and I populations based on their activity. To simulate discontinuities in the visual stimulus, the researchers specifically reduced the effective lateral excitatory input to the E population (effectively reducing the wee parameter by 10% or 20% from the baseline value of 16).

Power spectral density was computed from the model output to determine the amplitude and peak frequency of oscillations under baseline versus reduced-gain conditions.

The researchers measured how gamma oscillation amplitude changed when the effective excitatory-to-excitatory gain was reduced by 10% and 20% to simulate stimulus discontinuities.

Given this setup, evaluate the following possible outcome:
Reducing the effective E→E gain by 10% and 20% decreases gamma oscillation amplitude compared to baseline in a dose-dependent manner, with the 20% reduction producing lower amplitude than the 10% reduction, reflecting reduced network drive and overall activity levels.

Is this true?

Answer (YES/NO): NO